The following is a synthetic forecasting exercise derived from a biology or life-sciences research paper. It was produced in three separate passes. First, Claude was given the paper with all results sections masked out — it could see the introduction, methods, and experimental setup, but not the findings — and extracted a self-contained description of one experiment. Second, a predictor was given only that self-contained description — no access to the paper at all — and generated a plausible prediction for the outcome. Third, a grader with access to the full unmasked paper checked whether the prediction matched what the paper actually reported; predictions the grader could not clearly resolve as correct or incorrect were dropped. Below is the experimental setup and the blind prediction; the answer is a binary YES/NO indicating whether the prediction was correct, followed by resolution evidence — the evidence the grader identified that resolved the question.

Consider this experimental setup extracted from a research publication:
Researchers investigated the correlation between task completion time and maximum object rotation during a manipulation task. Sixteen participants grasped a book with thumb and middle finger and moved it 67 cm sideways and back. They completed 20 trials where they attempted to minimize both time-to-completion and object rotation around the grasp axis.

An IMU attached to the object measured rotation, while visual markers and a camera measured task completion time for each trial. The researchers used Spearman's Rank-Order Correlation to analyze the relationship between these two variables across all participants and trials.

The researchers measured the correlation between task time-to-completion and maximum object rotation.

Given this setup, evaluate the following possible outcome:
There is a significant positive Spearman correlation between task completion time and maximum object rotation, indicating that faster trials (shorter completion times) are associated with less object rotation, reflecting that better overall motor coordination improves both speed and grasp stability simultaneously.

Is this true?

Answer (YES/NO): NO